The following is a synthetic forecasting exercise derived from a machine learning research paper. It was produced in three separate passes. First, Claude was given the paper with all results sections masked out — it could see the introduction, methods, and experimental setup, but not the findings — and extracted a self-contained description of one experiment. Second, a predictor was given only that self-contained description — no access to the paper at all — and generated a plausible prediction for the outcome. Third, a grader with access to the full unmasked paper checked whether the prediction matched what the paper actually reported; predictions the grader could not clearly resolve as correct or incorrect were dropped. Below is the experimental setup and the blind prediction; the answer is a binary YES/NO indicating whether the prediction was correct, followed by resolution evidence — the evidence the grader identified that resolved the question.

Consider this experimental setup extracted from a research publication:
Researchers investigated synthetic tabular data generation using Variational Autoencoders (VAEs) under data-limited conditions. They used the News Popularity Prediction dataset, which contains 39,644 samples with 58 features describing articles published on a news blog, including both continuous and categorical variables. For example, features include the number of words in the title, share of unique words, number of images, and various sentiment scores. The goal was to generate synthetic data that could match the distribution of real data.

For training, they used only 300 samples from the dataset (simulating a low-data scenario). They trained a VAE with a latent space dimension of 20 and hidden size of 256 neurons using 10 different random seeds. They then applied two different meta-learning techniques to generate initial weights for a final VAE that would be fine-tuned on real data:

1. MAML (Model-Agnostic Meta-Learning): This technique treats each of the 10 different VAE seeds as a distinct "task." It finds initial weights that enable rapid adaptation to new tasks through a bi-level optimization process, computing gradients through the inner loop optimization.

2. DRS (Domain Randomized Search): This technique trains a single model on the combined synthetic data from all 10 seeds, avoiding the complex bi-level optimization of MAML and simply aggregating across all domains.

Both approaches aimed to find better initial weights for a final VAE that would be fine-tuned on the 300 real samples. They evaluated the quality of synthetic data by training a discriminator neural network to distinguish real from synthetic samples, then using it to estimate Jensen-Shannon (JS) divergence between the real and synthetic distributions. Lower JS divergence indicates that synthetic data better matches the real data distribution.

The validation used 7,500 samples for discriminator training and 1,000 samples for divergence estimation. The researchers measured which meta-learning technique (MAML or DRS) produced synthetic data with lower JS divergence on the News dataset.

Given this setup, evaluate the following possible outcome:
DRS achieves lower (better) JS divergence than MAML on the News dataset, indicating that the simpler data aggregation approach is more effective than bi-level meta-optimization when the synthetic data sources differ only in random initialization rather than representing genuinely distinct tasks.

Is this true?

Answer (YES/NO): YES